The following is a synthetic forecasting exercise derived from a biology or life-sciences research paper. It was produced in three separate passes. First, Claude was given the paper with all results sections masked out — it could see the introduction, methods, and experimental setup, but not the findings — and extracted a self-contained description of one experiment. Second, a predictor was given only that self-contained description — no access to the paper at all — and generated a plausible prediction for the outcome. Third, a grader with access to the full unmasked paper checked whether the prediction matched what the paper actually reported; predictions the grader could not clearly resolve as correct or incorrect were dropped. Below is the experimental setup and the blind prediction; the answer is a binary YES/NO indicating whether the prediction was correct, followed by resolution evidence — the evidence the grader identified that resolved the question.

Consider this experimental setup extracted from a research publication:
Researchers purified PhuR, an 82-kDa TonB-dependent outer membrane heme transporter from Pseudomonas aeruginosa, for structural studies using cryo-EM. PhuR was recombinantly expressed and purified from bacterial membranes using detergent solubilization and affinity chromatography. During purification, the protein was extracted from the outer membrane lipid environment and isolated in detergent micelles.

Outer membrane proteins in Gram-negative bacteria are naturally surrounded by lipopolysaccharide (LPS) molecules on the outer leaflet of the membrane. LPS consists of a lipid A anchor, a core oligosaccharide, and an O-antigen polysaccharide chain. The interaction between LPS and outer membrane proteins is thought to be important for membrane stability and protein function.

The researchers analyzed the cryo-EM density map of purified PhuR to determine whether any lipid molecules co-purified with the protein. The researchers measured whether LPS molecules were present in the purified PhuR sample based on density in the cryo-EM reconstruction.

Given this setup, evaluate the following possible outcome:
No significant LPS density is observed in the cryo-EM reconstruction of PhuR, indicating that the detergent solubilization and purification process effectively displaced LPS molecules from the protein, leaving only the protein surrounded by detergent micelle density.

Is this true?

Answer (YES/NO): NO